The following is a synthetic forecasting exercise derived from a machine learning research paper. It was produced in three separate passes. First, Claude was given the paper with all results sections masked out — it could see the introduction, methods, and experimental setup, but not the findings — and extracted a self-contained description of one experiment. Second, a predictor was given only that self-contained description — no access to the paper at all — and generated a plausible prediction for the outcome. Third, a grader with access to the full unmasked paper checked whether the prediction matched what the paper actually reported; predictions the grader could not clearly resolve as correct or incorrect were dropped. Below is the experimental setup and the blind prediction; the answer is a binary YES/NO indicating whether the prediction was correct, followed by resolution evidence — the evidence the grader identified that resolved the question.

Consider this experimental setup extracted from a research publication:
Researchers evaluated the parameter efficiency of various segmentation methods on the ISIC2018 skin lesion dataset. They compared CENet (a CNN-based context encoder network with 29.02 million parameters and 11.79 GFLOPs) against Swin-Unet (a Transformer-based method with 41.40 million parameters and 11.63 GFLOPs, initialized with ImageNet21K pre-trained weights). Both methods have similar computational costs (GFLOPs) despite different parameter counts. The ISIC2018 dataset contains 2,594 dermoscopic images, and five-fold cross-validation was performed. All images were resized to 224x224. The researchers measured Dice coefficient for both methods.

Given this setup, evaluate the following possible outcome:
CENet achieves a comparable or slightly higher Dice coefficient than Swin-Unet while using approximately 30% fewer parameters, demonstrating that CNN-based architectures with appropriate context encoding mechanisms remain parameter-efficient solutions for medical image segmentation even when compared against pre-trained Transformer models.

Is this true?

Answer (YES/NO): NO